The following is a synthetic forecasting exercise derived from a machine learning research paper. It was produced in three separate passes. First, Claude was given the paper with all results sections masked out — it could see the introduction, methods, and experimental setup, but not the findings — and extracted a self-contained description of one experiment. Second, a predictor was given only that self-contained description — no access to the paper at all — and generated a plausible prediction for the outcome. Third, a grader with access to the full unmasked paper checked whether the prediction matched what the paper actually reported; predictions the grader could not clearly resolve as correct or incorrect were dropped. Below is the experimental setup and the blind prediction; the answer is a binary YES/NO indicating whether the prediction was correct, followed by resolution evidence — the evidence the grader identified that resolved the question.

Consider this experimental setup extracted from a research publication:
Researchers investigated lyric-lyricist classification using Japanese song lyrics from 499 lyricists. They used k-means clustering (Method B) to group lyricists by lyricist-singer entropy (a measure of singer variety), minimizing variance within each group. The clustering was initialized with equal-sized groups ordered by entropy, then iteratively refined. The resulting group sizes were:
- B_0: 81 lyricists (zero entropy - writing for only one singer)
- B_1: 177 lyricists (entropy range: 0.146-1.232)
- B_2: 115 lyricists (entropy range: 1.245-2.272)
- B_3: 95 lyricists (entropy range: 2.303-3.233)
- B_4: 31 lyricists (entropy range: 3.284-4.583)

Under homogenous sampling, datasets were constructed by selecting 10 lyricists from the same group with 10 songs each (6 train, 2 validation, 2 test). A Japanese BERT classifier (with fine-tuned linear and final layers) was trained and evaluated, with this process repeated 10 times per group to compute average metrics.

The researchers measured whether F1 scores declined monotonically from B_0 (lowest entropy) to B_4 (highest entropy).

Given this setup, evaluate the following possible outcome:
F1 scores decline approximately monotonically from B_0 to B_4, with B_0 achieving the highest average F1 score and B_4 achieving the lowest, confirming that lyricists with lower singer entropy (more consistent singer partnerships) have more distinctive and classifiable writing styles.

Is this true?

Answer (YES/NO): NO